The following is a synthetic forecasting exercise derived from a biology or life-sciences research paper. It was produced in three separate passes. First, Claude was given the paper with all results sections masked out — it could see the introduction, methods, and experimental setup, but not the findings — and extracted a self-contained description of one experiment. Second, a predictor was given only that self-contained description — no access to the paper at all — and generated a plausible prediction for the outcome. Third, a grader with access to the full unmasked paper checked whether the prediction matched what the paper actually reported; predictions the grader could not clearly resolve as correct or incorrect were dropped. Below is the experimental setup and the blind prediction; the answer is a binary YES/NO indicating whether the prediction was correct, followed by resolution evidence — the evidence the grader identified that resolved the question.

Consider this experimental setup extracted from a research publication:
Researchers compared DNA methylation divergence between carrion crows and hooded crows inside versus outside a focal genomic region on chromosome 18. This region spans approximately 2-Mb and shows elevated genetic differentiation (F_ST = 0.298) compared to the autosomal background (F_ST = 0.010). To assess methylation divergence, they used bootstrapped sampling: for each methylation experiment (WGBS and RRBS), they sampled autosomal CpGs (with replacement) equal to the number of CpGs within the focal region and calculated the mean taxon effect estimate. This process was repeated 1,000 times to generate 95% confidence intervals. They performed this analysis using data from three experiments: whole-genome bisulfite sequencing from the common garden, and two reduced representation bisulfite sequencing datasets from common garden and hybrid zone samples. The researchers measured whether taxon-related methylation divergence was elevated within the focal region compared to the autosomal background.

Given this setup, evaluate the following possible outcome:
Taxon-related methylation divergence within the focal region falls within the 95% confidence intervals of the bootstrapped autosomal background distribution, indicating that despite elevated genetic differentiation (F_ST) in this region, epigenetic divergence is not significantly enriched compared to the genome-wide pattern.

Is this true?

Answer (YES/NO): NO